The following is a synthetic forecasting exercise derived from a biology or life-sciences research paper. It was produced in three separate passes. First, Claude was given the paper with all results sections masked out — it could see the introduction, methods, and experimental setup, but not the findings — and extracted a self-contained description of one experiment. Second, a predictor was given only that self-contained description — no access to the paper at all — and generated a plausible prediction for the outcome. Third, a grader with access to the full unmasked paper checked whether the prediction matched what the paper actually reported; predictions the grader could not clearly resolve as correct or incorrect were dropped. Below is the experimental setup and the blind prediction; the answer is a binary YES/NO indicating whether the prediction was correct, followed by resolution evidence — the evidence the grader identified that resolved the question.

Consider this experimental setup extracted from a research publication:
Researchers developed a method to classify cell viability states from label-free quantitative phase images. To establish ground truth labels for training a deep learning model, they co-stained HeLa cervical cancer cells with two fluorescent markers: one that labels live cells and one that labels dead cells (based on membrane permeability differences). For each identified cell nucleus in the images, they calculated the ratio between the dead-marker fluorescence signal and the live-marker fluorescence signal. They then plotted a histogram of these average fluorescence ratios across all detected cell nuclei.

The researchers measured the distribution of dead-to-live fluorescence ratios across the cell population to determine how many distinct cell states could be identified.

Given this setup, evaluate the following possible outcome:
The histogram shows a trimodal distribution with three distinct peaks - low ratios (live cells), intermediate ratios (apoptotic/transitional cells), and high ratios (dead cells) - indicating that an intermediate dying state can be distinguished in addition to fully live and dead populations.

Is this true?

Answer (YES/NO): YES